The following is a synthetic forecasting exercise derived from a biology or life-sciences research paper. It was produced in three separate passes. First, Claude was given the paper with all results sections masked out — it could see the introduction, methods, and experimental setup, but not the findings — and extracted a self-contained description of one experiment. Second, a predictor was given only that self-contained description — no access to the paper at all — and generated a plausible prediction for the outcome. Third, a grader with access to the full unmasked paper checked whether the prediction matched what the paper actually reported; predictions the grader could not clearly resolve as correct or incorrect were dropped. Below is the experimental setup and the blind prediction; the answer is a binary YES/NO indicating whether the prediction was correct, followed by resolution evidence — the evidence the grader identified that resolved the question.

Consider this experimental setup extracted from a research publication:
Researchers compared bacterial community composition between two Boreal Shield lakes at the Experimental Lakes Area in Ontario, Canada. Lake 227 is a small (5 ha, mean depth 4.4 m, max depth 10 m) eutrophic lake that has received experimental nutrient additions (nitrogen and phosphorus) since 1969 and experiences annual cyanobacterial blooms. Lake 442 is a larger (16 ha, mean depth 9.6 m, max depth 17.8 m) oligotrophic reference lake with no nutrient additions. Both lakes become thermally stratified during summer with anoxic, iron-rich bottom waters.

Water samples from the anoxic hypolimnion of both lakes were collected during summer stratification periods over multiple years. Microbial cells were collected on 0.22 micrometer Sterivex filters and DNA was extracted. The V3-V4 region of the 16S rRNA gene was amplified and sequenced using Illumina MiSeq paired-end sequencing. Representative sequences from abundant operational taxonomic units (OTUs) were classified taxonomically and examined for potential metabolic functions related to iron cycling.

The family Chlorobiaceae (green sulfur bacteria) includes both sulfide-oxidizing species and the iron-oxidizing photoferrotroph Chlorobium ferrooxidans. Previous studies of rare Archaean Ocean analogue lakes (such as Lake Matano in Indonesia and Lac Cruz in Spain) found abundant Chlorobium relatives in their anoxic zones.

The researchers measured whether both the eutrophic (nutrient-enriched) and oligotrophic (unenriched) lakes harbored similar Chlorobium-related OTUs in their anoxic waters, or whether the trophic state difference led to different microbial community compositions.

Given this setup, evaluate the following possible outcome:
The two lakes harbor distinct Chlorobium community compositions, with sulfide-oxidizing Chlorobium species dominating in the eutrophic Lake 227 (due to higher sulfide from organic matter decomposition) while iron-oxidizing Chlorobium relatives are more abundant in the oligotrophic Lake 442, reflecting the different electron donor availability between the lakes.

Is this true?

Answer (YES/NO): NO